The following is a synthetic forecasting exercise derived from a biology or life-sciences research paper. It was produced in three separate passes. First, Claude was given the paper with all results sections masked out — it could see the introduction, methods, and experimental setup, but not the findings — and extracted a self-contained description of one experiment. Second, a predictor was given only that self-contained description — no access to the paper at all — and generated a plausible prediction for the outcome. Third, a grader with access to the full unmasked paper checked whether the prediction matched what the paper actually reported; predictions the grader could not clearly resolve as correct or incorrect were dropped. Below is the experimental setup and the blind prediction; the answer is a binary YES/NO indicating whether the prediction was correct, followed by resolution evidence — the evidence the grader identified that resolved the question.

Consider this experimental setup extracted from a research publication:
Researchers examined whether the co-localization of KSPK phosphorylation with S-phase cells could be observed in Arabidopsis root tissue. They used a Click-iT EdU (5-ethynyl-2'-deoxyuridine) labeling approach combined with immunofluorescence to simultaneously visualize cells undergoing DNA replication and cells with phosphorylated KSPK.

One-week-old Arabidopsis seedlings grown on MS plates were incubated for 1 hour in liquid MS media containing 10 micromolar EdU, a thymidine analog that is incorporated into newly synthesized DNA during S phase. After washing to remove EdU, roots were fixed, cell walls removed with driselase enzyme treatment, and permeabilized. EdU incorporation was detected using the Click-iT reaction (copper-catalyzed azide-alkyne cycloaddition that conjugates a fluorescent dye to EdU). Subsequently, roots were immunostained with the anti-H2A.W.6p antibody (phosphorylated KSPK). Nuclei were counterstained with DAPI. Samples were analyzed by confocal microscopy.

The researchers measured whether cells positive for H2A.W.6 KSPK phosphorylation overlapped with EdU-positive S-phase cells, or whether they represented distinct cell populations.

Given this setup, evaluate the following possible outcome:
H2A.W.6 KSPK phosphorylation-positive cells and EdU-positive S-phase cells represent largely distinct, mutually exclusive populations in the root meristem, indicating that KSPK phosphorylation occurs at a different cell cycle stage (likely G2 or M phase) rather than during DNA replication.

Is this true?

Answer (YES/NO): NO